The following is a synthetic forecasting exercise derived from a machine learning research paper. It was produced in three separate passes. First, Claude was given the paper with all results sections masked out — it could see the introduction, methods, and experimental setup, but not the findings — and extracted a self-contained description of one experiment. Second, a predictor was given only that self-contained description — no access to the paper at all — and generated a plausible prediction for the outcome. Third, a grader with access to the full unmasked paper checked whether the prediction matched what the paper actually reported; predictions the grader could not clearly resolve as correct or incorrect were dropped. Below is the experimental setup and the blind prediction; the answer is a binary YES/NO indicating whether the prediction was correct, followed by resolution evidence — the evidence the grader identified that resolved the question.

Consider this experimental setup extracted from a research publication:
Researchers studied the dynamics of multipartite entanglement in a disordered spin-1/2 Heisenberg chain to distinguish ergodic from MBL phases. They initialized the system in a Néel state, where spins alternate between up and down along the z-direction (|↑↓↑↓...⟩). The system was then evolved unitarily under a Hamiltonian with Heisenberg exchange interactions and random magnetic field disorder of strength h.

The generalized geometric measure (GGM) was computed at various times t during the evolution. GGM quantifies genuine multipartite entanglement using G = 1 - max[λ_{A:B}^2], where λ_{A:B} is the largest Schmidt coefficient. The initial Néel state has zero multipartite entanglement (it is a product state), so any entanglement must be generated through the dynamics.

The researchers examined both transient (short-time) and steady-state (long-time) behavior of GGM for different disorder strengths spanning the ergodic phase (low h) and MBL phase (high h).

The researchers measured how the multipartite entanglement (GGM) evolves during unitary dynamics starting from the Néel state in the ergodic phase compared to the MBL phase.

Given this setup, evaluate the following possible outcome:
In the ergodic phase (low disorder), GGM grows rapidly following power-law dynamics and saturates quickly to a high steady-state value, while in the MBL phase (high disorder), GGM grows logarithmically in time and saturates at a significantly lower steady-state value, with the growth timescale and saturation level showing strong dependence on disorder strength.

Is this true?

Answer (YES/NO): NO